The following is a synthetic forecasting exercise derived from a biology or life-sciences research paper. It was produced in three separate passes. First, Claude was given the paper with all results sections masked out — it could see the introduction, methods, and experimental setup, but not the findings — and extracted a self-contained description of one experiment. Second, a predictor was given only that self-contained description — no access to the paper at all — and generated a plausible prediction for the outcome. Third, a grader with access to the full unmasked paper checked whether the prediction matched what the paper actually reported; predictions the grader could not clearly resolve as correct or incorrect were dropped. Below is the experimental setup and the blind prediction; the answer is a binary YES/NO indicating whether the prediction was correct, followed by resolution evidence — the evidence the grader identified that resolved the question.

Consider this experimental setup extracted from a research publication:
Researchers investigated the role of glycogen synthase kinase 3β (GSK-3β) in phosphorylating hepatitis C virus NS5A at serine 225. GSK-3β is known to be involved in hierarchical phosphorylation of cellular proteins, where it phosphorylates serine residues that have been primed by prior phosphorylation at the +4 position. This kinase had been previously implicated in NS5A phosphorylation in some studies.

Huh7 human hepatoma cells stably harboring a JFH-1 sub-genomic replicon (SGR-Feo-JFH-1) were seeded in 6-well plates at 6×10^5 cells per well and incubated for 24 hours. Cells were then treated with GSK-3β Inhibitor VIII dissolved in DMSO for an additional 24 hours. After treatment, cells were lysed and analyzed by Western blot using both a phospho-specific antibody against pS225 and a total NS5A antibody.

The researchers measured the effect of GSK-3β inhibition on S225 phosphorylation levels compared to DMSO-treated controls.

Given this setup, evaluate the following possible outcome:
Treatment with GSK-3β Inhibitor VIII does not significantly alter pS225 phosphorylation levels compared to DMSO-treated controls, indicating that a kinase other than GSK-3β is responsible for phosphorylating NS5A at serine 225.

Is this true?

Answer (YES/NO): YES